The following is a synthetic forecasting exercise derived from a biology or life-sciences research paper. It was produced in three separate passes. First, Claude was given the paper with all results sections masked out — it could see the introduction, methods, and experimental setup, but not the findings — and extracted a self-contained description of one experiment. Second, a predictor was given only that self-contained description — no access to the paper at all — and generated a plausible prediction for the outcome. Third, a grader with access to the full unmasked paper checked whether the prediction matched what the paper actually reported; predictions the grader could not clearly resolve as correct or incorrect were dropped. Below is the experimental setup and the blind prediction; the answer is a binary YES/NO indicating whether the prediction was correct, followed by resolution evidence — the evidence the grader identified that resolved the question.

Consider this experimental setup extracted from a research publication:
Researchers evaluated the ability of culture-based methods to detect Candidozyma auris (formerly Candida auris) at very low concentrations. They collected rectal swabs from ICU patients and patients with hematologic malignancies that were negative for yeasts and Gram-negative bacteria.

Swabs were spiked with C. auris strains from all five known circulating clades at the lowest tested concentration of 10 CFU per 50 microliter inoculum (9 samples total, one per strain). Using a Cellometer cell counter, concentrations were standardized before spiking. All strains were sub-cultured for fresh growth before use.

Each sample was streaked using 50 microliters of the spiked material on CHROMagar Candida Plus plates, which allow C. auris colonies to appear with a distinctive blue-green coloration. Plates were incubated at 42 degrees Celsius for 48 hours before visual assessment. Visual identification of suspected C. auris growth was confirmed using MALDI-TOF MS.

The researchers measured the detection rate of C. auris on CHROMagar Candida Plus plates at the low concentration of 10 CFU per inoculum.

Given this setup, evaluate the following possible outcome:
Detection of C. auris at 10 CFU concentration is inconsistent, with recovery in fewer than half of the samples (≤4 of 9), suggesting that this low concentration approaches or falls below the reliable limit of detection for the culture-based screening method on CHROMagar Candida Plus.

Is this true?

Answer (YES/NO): NO